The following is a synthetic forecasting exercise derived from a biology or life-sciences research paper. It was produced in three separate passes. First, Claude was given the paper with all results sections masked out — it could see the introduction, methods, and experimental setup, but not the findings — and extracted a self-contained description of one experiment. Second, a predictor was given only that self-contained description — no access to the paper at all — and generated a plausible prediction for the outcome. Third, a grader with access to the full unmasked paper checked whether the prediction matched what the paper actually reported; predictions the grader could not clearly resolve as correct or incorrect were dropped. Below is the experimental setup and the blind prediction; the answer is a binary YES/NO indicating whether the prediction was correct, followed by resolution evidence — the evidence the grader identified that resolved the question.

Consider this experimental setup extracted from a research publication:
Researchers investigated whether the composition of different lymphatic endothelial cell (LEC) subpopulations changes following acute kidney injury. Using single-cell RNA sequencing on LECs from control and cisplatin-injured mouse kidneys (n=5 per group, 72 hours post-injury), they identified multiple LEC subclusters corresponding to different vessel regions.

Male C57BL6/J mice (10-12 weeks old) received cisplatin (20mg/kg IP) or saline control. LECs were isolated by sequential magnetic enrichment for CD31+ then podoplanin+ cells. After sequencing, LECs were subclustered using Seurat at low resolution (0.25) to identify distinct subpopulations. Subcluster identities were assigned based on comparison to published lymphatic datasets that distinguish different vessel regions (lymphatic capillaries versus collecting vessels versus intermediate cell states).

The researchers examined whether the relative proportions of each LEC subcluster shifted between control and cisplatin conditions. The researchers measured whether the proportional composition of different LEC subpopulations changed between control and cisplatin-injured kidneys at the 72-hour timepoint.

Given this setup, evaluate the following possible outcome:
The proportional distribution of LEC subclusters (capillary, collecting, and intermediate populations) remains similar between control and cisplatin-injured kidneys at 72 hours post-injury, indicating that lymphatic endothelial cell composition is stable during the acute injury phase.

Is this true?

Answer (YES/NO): YES